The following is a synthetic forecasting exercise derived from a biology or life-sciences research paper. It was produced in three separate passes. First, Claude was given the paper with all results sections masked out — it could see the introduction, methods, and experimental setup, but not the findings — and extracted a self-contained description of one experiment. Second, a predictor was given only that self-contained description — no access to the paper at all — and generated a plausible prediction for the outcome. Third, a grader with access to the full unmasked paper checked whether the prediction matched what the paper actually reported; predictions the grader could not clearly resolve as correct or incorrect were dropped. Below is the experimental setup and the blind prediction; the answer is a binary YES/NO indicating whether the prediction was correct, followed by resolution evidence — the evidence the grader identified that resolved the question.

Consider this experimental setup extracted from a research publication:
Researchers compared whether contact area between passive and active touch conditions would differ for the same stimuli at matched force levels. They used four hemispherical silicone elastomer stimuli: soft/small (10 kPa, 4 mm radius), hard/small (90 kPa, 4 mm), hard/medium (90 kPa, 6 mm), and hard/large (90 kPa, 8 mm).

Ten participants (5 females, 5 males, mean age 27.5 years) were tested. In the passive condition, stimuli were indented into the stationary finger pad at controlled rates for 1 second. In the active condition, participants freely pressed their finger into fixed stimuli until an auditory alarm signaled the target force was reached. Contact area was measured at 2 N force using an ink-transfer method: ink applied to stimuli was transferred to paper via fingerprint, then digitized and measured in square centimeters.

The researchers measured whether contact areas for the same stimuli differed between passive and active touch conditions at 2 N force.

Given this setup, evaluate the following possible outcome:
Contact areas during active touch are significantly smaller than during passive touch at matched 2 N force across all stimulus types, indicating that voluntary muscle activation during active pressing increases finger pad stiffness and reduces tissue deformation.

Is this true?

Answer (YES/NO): NO